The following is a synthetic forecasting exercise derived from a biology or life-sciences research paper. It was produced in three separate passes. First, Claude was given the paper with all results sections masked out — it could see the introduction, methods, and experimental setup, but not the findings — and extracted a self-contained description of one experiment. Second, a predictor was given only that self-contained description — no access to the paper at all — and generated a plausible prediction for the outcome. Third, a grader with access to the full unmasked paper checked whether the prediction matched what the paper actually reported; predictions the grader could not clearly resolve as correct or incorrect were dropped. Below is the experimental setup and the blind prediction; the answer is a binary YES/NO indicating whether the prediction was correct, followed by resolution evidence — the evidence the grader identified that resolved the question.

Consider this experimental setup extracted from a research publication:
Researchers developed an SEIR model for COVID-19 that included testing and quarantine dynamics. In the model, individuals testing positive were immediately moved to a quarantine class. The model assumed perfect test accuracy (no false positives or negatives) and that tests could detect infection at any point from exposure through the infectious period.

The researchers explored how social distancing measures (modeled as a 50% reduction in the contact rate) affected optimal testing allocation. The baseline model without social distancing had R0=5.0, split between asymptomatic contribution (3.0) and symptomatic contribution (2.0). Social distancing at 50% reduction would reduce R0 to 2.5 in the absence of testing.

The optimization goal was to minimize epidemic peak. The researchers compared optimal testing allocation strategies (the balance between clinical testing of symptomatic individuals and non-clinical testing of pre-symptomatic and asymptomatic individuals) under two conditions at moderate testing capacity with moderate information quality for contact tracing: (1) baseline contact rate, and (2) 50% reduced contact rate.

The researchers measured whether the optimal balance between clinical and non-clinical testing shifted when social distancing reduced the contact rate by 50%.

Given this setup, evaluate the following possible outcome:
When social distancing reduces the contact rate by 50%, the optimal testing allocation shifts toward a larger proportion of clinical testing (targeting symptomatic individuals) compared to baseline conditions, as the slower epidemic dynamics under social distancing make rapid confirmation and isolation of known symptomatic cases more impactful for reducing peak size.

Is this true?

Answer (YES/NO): NO